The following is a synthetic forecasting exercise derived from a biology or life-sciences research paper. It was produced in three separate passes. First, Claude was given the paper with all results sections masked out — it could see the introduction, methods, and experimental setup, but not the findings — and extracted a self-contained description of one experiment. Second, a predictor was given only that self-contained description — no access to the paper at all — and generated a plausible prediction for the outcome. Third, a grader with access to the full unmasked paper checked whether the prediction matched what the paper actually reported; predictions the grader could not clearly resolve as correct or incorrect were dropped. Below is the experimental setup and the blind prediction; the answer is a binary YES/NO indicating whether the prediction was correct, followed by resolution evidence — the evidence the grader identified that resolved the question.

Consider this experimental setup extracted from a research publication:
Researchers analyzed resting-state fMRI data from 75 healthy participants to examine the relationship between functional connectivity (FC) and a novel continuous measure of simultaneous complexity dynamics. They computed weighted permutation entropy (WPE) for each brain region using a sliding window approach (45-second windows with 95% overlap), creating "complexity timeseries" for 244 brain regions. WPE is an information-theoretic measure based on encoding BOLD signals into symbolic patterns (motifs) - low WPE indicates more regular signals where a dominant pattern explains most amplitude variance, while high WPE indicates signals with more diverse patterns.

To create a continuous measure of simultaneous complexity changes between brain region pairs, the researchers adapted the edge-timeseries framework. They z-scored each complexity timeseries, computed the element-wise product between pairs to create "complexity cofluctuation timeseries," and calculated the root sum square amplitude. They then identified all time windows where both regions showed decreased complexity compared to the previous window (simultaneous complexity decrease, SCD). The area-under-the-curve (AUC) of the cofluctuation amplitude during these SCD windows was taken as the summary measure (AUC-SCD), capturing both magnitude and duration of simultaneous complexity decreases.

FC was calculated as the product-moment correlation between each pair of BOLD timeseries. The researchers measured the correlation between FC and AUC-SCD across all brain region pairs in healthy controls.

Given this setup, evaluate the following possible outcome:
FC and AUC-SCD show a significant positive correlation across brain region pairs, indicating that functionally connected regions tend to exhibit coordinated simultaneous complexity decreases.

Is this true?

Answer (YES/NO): YES